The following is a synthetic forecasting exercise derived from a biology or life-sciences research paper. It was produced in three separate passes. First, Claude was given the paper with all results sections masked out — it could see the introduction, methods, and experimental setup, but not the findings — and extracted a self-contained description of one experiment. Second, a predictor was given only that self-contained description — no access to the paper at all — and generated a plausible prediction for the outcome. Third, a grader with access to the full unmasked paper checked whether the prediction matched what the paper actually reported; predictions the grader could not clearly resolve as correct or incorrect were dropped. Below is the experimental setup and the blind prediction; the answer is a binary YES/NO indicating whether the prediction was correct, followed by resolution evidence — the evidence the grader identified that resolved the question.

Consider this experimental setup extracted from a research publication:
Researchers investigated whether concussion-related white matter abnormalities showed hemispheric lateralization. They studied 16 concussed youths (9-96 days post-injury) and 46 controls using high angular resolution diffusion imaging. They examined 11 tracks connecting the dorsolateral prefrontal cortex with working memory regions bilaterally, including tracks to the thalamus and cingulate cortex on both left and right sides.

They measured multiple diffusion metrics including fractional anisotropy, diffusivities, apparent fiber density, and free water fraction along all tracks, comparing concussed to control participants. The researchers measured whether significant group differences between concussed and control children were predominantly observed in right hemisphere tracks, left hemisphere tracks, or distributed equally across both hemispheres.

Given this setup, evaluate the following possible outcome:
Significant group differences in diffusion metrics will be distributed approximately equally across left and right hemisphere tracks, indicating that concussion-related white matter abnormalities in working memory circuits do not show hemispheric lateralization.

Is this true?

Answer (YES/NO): NO